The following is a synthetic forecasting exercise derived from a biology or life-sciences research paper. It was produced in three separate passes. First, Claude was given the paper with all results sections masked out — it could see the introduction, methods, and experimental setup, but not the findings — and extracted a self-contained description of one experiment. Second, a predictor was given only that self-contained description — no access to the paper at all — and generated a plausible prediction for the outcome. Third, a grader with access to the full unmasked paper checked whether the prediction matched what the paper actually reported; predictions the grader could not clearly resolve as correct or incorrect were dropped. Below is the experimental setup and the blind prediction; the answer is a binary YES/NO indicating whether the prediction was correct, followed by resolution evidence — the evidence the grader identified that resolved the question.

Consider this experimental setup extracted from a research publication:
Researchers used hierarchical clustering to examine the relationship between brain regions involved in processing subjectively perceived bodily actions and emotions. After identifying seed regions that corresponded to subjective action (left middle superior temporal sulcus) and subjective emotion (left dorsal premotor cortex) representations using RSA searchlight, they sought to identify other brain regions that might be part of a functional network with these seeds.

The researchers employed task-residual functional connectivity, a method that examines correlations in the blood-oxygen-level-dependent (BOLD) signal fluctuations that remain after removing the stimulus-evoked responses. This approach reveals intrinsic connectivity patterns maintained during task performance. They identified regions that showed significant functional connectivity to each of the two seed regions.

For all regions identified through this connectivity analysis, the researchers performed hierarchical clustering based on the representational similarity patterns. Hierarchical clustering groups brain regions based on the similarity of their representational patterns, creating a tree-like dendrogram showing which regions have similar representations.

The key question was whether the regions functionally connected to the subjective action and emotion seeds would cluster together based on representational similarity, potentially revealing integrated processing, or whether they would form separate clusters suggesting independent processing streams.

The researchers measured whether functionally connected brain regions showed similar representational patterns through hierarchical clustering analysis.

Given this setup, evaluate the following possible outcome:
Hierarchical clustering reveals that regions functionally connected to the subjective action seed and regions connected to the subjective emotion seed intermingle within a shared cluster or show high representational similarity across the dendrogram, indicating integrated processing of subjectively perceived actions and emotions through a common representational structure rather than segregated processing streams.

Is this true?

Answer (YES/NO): NO